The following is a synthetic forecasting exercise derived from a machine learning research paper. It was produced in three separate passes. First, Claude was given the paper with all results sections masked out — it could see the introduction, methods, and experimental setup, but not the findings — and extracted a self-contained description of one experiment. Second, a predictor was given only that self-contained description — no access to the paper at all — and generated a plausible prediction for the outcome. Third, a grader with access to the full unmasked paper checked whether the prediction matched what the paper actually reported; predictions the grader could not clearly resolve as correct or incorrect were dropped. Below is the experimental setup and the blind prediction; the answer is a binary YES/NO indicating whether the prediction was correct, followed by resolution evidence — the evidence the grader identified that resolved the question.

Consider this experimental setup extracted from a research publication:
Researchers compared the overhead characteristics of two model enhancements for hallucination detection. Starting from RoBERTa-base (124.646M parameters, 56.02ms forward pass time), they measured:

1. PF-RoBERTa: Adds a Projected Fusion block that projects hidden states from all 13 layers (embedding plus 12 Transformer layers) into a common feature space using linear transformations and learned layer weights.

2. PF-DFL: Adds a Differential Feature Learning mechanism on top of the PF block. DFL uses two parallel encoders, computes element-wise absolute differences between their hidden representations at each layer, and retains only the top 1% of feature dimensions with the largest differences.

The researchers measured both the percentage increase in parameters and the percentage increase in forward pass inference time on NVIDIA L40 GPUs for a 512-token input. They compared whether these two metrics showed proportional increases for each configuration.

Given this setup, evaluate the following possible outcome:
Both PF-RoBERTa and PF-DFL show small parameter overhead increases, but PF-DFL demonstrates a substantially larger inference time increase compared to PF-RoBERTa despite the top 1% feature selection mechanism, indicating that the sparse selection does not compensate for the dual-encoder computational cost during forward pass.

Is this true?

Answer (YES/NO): NO